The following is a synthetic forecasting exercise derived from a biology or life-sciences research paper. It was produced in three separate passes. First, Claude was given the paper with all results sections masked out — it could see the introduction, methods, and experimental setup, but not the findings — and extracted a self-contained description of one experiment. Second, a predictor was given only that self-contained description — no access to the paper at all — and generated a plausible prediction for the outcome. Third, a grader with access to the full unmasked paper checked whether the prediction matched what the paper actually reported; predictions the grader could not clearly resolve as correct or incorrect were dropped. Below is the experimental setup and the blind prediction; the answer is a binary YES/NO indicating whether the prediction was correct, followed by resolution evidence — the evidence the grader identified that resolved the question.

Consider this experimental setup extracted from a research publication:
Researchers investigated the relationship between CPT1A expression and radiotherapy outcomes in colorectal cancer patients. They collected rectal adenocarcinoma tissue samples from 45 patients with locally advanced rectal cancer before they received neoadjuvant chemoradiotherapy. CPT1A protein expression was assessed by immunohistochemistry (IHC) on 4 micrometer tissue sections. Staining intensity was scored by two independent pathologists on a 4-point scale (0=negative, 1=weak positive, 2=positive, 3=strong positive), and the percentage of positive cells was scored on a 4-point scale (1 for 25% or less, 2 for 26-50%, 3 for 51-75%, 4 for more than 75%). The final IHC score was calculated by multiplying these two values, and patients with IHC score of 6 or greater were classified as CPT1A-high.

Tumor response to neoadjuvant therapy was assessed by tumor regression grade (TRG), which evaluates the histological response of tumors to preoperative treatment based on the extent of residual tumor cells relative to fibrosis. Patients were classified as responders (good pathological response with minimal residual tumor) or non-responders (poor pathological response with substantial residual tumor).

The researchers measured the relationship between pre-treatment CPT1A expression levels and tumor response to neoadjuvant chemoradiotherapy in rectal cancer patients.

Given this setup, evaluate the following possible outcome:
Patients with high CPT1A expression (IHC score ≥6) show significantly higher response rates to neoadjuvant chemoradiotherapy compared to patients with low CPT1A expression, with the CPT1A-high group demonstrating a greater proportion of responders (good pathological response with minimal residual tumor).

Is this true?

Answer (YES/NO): YES